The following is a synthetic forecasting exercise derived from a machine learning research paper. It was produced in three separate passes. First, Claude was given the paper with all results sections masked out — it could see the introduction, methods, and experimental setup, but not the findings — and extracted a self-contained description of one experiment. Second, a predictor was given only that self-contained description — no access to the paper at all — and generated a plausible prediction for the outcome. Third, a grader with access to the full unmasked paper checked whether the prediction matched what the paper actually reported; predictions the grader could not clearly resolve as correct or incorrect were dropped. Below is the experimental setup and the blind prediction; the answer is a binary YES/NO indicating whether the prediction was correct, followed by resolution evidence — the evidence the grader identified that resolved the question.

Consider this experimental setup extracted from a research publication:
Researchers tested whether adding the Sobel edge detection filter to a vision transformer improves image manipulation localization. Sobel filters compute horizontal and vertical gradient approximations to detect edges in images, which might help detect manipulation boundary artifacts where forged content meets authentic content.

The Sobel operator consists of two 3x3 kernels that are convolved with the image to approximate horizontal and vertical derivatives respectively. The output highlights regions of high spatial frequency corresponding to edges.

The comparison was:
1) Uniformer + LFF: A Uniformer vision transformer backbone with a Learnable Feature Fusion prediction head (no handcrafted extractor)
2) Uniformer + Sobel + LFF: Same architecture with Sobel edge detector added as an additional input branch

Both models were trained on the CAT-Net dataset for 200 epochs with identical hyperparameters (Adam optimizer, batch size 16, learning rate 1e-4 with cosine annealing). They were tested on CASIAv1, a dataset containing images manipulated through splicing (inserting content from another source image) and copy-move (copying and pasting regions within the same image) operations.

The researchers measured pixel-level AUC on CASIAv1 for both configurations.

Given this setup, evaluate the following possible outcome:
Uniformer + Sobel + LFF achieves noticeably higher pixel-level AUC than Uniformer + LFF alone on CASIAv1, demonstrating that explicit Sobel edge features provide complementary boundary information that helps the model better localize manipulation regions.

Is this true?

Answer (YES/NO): NO